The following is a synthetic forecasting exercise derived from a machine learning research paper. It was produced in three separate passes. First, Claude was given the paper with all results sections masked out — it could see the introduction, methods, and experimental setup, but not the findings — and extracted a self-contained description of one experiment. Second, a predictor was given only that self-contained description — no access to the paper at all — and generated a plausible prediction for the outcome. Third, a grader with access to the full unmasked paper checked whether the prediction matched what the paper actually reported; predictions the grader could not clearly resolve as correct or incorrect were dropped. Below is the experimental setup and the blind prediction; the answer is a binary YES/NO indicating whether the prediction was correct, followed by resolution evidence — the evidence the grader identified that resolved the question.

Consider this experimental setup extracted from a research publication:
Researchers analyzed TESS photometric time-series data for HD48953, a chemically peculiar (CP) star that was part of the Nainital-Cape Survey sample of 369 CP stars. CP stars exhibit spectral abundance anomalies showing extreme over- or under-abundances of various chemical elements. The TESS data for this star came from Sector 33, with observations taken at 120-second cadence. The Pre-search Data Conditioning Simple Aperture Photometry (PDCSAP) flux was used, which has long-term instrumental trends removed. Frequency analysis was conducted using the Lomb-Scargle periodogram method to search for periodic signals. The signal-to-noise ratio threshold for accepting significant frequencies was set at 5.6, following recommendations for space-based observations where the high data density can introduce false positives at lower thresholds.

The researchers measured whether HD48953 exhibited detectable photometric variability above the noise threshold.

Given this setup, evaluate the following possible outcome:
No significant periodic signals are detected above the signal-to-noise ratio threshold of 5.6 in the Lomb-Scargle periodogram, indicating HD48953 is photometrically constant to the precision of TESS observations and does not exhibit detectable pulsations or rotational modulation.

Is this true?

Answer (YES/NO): YES